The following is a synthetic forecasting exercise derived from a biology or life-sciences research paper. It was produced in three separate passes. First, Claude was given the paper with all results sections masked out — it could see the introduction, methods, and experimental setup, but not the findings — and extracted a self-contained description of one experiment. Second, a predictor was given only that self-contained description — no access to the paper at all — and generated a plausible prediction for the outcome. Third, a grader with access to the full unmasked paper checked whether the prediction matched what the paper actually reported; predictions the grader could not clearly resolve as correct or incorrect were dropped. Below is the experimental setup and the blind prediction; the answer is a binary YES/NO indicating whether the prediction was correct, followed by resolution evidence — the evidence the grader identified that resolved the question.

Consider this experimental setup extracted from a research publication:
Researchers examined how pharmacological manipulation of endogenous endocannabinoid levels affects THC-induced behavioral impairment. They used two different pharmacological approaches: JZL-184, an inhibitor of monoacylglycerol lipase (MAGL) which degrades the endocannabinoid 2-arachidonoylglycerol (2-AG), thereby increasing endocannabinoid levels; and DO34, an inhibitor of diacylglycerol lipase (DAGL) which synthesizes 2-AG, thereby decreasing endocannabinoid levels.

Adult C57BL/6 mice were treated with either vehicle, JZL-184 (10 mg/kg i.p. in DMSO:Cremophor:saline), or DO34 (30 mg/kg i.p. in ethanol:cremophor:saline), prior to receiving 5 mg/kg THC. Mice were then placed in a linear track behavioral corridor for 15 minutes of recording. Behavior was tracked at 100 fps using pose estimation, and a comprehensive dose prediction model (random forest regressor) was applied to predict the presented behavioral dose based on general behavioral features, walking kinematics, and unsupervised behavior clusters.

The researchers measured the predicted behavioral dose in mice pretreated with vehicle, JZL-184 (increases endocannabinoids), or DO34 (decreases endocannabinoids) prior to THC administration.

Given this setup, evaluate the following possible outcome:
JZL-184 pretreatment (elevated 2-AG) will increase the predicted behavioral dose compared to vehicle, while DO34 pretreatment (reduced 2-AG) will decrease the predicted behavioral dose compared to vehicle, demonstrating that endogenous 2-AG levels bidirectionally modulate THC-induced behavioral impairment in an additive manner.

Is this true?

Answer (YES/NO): NO